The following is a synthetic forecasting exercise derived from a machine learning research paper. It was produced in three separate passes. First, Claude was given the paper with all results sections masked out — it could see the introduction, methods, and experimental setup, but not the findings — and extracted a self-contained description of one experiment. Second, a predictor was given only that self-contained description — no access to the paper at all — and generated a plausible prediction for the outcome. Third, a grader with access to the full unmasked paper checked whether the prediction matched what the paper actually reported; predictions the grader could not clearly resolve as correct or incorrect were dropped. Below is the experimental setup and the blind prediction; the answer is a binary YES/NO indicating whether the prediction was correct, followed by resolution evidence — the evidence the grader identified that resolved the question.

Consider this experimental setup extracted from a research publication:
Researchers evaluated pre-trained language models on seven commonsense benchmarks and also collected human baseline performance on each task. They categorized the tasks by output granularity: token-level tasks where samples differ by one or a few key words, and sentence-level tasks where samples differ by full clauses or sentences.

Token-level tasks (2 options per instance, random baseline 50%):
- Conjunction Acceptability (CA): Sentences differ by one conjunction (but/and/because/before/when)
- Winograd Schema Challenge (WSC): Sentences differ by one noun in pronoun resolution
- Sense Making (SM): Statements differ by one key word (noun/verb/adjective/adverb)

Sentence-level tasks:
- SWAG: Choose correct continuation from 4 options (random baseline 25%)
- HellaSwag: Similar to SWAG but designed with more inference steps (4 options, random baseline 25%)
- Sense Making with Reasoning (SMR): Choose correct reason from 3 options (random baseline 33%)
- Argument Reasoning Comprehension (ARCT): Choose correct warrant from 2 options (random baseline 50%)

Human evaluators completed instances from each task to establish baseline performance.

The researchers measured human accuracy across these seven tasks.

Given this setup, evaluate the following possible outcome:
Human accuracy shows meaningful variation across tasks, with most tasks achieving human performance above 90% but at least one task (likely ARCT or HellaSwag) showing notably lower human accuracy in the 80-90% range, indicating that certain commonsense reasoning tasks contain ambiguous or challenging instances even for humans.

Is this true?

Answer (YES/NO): NO